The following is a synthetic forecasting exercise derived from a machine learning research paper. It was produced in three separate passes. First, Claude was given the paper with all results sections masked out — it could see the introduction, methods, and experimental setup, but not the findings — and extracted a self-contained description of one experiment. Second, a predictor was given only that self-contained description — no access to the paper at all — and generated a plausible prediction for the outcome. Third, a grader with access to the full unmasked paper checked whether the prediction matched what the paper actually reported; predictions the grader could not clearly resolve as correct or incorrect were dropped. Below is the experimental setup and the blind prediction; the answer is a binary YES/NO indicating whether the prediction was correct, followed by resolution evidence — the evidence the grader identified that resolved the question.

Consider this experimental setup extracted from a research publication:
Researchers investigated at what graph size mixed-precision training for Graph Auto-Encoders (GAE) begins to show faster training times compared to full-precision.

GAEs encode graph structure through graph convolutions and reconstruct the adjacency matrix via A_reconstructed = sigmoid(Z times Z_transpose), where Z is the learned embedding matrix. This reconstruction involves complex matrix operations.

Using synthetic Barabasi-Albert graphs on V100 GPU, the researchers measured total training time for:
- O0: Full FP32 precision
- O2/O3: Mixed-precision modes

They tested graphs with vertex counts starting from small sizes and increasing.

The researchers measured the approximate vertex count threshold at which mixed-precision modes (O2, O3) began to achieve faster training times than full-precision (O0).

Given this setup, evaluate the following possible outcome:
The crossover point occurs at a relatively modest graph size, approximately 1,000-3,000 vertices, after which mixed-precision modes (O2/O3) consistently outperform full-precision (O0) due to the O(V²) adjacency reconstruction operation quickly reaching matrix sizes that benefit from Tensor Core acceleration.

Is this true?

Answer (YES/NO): YES